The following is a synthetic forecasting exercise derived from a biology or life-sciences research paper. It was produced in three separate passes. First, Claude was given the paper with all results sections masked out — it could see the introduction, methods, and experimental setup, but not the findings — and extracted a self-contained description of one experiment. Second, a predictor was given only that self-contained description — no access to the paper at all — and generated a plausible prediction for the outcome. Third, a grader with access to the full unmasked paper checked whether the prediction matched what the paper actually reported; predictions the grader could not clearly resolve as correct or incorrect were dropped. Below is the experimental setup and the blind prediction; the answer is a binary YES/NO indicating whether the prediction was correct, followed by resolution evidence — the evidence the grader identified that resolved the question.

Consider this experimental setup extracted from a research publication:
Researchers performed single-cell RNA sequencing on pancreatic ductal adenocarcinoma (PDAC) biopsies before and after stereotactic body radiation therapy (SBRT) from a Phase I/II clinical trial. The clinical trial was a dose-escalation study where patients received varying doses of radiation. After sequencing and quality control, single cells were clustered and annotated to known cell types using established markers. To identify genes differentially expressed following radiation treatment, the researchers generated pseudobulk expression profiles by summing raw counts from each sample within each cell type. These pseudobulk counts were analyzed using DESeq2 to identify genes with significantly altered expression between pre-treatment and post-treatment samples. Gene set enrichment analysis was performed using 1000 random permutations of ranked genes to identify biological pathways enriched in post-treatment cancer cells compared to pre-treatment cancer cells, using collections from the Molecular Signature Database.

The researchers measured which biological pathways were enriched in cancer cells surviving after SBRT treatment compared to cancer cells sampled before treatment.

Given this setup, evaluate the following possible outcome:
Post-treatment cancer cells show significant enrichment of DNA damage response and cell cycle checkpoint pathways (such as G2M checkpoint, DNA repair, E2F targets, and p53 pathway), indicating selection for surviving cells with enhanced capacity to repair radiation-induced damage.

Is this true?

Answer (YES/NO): NO